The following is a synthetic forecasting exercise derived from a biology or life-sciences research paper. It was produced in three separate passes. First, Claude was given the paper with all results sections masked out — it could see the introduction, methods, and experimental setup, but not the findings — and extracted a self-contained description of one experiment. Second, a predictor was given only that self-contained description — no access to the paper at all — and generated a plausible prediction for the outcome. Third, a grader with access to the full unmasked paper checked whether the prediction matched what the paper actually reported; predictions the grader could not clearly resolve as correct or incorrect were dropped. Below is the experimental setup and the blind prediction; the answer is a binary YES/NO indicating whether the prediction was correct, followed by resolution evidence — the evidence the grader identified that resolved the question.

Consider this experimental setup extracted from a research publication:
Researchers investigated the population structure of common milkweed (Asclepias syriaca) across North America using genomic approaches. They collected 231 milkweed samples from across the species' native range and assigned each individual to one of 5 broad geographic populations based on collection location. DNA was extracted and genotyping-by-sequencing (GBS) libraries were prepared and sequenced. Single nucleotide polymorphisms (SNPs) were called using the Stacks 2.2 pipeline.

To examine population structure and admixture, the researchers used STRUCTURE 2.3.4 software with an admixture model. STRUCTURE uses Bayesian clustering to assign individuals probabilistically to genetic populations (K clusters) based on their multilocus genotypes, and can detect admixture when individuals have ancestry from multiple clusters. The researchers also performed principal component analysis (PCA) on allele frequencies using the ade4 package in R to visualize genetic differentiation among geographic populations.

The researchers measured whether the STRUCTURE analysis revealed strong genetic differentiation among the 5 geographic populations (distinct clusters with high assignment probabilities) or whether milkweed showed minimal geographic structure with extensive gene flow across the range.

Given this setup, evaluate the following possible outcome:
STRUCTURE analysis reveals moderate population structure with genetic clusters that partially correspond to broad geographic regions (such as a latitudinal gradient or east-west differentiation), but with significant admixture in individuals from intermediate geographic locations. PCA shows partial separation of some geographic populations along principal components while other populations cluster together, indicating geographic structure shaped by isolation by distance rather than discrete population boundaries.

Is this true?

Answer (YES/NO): NO